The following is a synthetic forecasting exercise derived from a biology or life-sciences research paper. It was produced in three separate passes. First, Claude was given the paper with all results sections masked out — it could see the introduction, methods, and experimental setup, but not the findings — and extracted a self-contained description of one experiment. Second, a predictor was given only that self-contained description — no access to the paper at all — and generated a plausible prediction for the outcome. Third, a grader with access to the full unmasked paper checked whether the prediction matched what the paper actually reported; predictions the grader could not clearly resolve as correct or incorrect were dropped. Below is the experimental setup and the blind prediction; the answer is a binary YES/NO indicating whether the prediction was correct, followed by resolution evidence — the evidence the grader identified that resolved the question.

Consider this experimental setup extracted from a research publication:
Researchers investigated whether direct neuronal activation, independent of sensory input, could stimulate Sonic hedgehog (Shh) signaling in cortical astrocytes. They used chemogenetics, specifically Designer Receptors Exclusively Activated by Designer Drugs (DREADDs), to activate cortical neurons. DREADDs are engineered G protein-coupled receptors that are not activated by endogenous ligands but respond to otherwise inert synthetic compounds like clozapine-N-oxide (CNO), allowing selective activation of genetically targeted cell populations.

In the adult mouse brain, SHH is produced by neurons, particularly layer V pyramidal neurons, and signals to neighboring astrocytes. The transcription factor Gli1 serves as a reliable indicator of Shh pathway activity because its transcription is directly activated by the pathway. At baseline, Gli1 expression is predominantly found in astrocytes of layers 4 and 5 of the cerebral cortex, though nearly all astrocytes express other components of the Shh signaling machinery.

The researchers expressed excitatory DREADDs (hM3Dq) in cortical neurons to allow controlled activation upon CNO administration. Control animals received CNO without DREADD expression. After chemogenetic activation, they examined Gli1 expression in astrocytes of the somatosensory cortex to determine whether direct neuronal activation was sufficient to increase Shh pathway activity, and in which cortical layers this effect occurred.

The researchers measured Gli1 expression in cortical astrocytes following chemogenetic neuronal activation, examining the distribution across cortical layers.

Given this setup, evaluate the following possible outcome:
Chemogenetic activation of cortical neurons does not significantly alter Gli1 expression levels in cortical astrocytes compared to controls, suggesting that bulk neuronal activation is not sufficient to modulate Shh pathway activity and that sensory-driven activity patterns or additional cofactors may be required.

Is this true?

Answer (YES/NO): NO